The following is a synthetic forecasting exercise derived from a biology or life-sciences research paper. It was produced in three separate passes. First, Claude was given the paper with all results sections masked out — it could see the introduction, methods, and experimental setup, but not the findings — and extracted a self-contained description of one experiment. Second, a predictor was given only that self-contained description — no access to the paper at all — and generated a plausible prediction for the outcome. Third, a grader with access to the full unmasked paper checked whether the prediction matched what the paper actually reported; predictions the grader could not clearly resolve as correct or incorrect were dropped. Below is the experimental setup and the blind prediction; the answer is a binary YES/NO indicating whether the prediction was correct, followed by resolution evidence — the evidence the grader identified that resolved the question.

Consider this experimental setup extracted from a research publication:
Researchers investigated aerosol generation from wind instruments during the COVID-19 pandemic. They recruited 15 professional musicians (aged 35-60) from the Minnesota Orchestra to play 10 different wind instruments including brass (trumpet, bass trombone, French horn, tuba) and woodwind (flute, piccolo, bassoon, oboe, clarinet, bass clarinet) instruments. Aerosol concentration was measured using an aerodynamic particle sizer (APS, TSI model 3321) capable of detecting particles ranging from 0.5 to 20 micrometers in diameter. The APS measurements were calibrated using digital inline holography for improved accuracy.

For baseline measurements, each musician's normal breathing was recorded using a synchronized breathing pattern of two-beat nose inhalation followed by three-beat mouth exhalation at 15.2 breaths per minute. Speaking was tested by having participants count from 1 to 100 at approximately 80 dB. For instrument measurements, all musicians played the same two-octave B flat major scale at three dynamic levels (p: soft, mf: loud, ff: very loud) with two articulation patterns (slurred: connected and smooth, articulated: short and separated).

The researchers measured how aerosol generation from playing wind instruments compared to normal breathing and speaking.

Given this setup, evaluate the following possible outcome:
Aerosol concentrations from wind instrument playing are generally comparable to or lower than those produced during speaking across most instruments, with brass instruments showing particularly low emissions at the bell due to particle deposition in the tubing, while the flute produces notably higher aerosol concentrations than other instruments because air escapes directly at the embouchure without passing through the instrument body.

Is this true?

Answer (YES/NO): NO